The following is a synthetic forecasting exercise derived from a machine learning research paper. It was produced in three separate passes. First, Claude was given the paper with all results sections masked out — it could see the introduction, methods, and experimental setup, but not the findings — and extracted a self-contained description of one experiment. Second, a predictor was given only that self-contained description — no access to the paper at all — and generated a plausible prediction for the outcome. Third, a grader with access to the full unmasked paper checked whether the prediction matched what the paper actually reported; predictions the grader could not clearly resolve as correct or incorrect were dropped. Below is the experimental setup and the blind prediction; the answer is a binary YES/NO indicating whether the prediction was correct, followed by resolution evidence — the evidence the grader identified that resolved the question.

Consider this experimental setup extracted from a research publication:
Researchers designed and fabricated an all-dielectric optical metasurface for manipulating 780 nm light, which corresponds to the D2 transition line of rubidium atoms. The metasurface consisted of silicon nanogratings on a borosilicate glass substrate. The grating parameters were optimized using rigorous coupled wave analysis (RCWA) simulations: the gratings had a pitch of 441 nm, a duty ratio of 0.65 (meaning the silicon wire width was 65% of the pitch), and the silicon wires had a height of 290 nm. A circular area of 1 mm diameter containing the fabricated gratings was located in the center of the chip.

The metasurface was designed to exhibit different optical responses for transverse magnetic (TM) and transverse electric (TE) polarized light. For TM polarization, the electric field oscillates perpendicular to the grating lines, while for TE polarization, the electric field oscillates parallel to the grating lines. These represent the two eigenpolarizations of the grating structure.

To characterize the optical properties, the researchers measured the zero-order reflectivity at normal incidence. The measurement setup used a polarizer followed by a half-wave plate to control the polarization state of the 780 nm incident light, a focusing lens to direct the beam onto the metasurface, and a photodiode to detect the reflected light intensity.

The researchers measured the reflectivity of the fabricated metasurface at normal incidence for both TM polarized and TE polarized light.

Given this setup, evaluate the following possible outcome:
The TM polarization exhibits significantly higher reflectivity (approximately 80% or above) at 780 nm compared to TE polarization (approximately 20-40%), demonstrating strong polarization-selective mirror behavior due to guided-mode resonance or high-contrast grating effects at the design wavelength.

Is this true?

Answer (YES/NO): NO